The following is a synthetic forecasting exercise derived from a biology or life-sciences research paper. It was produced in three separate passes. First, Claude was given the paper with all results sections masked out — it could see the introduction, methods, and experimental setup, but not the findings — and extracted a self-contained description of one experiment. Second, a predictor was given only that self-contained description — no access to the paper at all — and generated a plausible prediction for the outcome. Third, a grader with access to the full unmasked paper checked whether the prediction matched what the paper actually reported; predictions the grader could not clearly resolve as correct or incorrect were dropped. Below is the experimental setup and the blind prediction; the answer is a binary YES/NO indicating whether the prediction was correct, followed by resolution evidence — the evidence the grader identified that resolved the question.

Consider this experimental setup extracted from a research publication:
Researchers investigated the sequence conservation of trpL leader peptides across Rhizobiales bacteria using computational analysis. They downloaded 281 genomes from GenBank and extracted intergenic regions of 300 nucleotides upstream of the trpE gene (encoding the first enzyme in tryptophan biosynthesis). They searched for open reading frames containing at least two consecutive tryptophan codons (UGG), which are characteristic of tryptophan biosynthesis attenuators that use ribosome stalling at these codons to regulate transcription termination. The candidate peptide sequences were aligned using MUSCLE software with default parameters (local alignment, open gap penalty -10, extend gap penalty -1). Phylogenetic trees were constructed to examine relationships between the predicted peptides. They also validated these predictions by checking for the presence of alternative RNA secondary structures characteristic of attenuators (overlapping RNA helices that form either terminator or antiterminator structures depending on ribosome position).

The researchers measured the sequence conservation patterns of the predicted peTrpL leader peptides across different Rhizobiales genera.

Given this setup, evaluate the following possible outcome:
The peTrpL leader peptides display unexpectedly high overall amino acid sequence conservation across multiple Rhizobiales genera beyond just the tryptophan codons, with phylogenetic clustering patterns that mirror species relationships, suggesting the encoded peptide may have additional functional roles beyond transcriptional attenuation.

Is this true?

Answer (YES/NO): NO